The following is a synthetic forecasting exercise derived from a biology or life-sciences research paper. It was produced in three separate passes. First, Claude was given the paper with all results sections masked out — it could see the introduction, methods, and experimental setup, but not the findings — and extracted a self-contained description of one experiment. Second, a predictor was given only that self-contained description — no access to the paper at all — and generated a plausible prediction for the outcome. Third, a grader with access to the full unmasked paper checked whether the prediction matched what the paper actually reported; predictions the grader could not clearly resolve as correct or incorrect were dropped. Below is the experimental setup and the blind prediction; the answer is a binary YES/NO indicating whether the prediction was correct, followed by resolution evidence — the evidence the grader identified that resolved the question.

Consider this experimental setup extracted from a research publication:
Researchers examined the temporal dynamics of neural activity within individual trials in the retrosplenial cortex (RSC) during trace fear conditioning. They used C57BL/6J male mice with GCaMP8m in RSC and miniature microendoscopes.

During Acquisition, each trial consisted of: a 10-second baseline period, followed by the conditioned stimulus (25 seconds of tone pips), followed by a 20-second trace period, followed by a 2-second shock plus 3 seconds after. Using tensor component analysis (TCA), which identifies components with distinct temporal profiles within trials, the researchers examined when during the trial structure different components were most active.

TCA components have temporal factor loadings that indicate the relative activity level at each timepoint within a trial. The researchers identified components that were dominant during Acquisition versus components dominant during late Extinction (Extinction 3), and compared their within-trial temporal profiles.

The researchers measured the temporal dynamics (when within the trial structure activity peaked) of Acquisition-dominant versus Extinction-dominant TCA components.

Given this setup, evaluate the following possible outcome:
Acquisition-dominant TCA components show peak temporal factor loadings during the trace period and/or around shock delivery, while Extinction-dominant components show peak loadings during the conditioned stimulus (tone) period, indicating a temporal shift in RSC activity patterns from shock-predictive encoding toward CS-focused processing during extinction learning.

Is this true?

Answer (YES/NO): NO